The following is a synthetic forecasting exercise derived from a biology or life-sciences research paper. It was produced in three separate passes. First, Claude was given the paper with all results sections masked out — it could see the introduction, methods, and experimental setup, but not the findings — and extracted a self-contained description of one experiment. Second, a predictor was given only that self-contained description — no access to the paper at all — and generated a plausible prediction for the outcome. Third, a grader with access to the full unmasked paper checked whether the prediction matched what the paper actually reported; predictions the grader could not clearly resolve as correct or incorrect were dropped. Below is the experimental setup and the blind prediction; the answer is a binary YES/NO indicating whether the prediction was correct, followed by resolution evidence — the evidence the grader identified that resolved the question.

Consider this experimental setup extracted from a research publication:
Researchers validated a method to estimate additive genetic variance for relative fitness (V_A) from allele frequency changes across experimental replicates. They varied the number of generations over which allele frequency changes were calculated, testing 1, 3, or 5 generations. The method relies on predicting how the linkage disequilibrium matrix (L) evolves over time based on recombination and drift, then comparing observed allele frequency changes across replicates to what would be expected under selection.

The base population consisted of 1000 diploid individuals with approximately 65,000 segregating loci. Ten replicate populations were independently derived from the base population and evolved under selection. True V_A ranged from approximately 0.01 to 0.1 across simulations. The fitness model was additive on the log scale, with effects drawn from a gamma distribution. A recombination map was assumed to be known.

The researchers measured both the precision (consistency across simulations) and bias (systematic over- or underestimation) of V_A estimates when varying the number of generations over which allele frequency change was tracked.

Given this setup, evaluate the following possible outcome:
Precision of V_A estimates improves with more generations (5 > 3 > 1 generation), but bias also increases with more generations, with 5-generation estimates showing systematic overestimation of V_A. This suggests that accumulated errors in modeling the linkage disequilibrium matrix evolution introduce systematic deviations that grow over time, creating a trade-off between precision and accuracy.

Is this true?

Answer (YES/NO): NO